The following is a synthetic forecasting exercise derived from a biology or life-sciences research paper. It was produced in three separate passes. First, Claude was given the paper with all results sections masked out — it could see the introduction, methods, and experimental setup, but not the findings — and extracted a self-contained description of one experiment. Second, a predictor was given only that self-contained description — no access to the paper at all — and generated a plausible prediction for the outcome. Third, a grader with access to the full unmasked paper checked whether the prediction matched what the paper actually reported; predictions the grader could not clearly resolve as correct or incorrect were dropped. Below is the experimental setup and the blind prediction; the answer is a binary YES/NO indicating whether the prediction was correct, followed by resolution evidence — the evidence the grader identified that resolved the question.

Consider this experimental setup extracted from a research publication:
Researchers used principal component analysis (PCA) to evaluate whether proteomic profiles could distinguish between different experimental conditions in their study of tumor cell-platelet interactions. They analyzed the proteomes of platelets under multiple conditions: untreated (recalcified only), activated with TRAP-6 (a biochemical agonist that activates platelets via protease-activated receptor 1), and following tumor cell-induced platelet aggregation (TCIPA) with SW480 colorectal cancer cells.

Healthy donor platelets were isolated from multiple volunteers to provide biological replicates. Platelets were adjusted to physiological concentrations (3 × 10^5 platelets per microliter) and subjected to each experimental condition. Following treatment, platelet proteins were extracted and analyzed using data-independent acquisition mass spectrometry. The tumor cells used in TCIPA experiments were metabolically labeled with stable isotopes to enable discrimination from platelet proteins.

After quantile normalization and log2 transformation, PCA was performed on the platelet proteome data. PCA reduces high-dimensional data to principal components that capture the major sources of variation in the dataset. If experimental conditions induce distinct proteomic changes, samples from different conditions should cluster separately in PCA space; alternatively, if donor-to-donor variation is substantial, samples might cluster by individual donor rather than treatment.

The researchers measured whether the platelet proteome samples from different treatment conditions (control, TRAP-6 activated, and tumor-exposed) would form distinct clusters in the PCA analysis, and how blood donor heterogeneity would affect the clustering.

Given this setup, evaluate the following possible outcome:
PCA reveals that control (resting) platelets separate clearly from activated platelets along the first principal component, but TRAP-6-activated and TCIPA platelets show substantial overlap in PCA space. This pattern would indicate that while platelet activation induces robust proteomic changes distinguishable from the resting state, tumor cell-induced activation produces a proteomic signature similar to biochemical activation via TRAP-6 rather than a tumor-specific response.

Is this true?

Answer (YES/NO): YES